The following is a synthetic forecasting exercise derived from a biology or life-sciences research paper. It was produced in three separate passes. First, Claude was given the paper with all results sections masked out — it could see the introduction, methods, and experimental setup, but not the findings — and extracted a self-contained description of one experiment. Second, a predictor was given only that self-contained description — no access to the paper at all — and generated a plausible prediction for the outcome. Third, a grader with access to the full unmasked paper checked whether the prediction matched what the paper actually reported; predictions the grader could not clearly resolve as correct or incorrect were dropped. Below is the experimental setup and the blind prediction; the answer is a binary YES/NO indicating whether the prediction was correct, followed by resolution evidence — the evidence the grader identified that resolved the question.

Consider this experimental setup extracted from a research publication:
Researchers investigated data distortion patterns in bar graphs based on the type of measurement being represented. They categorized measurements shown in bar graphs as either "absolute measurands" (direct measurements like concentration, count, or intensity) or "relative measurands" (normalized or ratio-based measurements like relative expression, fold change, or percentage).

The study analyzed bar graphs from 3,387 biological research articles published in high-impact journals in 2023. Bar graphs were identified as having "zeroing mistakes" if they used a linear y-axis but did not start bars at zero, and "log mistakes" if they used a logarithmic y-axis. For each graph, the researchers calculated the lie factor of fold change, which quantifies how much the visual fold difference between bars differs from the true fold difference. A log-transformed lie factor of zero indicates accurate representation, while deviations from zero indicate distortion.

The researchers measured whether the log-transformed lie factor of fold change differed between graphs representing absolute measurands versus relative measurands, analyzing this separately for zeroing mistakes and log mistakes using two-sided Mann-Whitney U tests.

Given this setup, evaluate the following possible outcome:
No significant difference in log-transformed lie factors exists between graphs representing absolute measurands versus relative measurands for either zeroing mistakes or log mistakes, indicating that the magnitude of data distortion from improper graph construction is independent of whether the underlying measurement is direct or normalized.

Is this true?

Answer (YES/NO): YES